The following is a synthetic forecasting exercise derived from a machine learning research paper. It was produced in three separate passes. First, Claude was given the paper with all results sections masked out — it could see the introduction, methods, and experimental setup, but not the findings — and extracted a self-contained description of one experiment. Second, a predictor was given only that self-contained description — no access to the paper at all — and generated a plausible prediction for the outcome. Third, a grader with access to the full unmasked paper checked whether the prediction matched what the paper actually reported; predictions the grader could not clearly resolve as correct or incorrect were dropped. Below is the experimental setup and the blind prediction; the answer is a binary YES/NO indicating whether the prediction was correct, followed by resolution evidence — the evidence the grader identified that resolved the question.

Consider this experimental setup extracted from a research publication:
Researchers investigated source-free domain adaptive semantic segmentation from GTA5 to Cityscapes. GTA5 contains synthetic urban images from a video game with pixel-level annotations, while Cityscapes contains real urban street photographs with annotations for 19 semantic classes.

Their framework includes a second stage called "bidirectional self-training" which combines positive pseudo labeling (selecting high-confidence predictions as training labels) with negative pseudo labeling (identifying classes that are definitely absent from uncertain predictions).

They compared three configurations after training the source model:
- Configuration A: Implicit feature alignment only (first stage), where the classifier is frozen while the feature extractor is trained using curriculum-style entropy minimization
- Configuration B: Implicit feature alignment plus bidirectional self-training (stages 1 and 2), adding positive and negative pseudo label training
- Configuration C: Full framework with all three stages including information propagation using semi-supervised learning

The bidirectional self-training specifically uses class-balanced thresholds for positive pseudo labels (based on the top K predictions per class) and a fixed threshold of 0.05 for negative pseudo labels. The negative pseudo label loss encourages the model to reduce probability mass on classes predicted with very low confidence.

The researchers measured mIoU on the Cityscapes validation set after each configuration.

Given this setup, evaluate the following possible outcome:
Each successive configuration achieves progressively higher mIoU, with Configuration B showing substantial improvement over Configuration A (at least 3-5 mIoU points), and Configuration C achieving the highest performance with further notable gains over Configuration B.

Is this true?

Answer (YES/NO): YES